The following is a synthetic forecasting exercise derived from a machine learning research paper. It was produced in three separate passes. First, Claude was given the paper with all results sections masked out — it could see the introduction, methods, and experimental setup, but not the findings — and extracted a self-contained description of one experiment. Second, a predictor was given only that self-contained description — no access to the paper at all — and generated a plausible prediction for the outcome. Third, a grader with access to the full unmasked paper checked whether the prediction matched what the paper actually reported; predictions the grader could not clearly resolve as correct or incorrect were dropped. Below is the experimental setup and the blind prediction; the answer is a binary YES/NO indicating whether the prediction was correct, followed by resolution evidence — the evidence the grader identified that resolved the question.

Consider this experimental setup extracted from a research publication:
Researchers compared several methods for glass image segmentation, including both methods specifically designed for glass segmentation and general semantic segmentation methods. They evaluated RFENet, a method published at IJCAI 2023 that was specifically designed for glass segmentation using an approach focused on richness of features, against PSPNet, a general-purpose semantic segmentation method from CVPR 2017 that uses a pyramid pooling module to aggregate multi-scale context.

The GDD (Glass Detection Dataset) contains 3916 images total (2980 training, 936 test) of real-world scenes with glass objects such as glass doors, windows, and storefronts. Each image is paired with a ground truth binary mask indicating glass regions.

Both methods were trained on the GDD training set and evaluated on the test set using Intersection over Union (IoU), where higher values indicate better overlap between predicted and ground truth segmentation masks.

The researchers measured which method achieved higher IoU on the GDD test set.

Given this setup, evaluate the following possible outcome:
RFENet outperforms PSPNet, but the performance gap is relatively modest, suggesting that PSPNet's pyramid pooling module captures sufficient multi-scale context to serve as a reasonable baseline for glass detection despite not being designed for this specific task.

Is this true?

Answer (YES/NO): NO